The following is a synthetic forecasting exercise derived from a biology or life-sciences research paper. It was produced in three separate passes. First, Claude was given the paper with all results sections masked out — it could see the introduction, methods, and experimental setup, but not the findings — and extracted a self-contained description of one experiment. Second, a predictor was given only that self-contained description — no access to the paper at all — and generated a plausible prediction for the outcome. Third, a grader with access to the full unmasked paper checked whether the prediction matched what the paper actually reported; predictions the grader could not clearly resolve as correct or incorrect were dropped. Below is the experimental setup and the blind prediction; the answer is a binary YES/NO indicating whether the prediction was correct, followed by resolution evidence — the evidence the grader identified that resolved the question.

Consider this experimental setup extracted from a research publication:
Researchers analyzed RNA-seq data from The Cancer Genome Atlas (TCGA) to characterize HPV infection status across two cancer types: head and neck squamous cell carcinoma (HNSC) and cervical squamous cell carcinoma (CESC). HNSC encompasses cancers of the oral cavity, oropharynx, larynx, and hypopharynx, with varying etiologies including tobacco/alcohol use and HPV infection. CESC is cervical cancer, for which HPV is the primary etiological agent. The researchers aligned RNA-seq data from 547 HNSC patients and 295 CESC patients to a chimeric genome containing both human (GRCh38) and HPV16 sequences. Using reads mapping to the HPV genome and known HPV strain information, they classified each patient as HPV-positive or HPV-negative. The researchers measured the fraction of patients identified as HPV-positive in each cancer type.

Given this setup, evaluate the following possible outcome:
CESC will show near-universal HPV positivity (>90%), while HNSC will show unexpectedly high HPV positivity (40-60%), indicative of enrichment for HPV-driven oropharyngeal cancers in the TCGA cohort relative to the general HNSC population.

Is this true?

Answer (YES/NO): NO